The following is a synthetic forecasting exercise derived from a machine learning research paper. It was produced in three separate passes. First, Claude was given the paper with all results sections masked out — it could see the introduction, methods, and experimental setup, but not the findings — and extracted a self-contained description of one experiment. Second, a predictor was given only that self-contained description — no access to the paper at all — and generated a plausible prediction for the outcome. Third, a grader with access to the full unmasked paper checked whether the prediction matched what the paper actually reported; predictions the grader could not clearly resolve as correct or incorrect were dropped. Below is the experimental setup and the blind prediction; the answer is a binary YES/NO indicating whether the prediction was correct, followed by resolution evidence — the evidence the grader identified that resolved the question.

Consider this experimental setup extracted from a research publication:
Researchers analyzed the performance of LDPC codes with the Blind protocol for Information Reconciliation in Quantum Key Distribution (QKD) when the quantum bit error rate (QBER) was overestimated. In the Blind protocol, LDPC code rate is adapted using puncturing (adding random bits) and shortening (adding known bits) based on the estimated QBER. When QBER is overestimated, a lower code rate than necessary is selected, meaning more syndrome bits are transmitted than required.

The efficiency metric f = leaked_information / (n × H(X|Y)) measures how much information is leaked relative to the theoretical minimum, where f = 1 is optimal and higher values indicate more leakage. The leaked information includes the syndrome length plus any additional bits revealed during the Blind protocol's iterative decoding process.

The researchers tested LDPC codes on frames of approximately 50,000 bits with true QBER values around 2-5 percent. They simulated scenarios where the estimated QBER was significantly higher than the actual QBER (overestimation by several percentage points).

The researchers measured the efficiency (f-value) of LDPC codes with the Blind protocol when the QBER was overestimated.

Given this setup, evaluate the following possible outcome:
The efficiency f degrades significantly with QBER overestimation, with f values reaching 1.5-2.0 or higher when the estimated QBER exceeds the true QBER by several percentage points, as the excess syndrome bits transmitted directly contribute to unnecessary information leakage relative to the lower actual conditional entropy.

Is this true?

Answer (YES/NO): YES